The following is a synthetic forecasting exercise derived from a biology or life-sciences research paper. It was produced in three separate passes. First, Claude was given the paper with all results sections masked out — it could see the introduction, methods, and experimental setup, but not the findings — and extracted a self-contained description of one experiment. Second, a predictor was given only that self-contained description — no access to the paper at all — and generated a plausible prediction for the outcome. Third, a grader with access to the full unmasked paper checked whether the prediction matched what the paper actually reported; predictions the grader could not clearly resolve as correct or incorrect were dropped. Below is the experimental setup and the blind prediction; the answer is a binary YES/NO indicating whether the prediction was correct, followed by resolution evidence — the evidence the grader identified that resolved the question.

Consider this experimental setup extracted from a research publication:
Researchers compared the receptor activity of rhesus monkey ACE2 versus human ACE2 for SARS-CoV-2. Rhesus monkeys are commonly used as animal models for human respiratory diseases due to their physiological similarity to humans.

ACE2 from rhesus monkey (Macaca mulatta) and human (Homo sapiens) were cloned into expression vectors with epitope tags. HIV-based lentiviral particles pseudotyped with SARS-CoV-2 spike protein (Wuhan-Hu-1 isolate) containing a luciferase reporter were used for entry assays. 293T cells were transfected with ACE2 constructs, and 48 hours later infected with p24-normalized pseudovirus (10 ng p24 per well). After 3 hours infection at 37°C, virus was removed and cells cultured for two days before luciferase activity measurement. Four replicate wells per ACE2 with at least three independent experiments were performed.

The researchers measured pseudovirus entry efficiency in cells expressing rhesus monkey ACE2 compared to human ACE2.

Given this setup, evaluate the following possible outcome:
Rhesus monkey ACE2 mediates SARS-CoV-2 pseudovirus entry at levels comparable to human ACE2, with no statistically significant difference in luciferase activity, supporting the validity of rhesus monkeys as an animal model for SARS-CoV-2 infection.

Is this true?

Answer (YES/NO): YES